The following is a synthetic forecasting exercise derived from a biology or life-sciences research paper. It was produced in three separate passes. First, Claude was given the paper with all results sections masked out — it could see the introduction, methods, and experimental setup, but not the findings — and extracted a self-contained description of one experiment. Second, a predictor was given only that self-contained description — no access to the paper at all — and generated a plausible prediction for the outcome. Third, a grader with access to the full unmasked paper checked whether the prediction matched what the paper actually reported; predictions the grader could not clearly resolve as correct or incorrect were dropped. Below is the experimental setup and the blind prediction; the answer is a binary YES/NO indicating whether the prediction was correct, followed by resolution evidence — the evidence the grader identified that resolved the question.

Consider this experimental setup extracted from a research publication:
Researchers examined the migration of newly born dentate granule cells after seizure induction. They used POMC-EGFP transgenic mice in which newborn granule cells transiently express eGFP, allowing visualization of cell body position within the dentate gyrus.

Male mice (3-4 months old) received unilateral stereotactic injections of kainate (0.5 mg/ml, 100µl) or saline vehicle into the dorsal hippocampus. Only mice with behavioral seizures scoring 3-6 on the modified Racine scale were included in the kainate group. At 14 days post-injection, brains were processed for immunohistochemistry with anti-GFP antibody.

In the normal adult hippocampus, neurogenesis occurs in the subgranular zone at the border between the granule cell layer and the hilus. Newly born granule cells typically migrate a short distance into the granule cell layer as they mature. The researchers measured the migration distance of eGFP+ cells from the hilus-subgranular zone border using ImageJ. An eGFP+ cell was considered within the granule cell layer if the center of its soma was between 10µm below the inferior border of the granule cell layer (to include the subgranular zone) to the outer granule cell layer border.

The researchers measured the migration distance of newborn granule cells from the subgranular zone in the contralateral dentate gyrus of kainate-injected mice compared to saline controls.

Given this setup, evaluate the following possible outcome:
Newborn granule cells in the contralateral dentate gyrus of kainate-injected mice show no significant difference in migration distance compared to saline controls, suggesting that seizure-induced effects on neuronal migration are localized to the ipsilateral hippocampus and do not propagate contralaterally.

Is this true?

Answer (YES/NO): YES